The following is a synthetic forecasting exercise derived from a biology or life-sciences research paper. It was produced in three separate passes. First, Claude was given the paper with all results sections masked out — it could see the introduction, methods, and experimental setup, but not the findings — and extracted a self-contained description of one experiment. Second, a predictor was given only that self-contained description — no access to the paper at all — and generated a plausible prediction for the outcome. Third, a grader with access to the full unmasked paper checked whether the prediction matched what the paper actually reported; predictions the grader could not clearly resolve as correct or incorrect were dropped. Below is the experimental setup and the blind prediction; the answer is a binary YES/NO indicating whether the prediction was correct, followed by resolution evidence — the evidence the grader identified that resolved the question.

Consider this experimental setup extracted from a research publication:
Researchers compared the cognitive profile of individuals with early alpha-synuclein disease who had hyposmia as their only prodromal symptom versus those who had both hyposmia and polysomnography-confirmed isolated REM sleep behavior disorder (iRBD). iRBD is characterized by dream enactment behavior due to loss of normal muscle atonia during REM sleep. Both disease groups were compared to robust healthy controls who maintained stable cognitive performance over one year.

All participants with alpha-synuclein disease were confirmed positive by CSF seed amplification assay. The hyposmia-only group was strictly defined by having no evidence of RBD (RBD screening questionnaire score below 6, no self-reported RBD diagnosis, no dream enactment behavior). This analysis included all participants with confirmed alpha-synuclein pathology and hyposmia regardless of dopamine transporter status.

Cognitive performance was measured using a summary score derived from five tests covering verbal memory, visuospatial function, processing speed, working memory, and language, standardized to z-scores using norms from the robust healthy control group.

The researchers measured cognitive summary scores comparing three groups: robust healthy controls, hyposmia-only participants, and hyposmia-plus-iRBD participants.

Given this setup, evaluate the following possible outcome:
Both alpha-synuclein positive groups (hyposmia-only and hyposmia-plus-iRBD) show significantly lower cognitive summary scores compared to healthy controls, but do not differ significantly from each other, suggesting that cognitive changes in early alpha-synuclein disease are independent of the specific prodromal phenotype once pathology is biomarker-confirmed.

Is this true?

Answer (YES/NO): NO